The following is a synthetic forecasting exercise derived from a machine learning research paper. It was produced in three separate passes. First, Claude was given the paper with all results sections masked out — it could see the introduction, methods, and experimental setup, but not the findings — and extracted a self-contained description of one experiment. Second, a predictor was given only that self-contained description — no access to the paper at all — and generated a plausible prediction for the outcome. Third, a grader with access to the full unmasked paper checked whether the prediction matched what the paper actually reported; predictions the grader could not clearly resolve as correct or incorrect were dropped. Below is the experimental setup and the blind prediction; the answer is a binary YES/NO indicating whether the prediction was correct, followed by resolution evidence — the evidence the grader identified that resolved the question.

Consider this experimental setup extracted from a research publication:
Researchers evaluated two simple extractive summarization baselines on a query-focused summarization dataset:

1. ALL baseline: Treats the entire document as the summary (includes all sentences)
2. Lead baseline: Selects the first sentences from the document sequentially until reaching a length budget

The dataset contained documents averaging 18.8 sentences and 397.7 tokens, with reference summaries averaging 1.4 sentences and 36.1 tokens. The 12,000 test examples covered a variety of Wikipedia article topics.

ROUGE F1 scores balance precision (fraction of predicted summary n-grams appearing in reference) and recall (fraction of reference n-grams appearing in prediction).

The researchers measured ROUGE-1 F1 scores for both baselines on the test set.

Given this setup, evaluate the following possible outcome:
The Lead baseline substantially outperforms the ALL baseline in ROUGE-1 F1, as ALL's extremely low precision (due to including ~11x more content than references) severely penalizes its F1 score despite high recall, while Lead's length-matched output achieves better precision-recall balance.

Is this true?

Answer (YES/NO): YES